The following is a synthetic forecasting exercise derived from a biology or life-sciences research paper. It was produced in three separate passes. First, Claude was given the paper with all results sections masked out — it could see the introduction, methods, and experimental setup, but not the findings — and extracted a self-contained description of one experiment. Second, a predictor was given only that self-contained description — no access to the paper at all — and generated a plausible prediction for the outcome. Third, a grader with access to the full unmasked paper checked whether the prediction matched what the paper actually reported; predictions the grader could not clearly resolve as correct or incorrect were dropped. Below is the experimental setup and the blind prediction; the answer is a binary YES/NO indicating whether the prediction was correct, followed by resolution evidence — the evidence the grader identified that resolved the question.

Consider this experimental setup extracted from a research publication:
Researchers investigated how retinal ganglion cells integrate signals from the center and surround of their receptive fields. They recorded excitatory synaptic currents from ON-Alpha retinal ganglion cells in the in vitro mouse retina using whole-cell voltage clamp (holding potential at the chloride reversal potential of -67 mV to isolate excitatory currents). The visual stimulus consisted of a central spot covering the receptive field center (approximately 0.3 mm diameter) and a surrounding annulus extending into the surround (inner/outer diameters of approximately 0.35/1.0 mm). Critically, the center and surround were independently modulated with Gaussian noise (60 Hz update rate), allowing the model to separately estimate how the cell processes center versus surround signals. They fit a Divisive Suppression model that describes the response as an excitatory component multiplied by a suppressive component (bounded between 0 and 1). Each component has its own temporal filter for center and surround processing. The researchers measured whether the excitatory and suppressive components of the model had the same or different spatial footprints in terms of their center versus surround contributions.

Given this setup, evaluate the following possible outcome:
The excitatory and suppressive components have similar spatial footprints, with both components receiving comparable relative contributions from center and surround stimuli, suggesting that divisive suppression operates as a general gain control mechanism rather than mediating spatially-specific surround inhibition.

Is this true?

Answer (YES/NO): NO